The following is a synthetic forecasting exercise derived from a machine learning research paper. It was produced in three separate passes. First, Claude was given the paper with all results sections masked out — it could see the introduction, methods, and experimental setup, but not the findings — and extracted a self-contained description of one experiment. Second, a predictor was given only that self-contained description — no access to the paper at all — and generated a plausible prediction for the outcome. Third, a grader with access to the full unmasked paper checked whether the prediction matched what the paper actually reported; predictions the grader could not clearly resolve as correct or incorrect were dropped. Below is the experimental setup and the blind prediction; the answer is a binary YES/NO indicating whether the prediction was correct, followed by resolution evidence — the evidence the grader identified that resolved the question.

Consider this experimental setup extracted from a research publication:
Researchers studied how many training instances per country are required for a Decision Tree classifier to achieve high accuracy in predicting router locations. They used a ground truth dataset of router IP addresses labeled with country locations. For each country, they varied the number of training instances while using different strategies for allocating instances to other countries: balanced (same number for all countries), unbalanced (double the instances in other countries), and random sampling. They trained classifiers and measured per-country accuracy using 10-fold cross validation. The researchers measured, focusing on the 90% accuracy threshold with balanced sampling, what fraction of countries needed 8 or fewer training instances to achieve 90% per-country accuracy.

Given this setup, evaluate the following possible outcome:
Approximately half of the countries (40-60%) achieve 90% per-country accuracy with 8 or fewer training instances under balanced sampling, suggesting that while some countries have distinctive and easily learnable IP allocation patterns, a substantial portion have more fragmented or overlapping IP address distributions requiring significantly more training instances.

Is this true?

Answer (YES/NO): NO